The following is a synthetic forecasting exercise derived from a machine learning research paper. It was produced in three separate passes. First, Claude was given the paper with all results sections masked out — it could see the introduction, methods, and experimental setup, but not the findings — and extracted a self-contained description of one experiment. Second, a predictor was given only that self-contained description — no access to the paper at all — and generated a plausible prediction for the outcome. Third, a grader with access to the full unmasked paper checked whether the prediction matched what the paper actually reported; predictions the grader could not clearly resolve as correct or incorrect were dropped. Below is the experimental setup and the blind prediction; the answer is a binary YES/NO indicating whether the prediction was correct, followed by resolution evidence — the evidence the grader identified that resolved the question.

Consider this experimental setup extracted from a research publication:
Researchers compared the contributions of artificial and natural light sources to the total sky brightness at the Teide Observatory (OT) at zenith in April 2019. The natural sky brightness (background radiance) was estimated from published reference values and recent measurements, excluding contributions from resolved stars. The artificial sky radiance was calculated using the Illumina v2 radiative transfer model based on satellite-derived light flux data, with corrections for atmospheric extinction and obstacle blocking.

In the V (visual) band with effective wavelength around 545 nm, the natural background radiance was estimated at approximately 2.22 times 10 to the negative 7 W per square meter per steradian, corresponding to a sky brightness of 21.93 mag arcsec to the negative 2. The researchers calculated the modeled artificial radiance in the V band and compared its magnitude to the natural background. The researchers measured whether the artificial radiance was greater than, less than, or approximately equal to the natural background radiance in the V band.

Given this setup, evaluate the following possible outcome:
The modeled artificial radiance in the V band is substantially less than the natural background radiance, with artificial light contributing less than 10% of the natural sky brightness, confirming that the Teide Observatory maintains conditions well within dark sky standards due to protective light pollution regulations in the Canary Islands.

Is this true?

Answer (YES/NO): NO